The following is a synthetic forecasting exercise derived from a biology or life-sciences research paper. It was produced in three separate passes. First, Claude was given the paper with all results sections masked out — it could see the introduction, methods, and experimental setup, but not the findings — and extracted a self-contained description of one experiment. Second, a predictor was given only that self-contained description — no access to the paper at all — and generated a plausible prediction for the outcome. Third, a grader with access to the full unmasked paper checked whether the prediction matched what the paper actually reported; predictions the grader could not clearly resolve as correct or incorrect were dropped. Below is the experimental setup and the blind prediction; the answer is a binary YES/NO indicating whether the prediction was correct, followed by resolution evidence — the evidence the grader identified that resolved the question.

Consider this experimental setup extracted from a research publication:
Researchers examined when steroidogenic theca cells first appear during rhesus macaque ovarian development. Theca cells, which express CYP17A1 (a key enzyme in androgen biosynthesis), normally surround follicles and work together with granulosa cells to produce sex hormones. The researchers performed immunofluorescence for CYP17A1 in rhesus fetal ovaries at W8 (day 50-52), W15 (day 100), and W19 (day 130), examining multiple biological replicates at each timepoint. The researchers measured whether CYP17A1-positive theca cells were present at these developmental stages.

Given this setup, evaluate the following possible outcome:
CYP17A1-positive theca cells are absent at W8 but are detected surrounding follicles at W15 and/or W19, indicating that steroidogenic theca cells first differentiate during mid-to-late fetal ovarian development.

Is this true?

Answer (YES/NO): NO